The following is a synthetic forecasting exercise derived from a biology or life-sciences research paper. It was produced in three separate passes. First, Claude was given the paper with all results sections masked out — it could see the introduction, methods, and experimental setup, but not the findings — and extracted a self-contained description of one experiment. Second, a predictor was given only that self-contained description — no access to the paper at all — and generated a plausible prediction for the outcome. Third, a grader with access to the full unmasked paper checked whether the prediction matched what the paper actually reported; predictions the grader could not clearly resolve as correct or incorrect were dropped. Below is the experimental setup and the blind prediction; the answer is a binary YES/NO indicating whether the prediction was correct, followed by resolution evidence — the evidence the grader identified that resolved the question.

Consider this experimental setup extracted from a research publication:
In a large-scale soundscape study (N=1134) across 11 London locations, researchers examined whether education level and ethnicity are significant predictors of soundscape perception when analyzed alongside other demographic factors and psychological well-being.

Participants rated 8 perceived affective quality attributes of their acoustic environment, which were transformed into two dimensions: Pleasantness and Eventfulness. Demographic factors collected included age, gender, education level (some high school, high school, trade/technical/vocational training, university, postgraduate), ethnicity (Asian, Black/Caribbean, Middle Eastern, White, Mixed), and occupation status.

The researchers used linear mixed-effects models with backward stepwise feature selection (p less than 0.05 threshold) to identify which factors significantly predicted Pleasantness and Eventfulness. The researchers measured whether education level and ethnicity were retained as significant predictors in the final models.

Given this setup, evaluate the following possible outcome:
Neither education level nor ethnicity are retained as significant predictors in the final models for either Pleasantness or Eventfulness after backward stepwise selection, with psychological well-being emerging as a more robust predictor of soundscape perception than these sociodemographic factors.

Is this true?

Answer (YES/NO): YES